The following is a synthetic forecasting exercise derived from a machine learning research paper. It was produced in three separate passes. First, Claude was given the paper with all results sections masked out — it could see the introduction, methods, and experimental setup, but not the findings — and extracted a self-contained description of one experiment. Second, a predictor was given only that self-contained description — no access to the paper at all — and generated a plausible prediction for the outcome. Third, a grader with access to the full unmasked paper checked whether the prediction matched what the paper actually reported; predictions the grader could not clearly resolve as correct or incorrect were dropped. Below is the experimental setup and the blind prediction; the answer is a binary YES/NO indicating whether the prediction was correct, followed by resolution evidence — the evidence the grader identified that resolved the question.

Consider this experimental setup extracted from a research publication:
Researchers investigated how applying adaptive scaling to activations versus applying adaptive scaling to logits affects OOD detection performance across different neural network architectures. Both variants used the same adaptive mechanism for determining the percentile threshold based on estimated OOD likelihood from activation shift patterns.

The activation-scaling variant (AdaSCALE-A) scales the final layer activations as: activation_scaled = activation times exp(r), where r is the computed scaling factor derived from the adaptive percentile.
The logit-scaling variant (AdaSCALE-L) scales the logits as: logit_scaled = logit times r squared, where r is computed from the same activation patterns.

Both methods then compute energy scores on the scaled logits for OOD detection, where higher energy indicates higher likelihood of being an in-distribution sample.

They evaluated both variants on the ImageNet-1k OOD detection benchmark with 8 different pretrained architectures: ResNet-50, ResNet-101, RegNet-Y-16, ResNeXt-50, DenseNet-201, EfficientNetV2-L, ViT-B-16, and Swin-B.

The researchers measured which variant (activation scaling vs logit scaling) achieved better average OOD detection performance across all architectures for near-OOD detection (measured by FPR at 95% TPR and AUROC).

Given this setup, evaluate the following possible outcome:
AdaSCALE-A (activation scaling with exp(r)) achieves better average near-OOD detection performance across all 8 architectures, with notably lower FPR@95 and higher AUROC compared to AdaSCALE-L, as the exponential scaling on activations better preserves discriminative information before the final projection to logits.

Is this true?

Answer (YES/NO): NO